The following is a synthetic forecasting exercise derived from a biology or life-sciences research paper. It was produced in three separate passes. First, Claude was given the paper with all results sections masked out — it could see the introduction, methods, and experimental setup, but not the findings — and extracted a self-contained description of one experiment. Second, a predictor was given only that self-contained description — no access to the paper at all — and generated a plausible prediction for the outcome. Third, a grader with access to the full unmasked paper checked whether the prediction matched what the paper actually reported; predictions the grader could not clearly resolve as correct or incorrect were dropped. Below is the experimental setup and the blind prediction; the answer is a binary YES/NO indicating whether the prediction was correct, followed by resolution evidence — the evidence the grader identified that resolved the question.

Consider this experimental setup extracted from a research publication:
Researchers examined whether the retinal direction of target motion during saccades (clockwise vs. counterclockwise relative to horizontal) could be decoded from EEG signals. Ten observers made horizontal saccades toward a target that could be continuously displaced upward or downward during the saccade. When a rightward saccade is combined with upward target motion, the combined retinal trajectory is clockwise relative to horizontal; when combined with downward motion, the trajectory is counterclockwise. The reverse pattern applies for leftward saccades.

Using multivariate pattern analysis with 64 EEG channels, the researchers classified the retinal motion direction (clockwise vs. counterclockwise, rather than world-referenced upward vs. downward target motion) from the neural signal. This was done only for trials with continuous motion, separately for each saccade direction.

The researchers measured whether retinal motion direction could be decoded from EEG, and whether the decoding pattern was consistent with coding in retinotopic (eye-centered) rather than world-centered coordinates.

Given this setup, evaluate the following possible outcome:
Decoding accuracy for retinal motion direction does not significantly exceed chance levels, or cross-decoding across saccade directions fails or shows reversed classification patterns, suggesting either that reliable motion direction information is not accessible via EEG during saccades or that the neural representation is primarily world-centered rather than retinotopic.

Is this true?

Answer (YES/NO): NO